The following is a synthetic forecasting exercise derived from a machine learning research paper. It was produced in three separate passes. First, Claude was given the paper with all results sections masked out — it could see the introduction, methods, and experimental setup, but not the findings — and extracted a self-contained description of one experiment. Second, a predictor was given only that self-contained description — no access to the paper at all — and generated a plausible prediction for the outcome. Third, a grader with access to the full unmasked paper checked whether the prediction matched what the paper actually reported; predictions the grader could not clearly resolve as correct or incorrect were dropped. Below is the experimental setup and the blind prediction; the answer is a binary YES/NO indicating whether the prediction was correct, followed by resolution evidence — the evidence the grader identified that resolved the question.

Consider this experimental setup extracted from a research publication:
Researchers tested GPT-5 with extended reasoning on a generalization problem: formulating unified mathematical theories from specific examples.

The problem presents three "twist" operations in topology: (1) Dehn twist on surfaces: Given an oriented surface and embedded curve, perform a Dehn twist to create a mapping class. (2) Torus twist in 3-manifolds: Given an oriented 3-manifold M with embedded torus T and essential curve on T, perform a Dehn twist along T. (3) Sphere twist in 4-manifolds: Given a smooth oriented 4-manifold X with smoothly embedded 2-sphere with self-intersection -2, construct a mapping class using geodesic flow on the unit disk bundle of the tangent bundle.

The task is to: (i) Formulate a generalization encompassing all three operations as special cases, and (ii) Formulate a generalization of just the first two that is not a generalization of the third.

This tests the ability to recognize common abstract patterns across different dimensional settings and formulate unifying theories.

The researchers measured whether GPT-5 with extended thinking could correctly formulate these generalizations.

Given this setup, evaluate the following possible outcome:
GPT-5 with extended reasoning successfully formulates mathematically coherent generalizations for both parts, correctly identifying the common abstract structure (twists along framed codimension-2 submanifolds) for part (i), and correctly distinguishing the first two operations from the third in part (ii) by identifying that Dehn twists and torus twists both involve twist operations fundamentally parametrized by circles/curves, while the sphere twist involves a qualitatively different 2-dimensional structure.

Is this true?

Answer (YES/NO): NO